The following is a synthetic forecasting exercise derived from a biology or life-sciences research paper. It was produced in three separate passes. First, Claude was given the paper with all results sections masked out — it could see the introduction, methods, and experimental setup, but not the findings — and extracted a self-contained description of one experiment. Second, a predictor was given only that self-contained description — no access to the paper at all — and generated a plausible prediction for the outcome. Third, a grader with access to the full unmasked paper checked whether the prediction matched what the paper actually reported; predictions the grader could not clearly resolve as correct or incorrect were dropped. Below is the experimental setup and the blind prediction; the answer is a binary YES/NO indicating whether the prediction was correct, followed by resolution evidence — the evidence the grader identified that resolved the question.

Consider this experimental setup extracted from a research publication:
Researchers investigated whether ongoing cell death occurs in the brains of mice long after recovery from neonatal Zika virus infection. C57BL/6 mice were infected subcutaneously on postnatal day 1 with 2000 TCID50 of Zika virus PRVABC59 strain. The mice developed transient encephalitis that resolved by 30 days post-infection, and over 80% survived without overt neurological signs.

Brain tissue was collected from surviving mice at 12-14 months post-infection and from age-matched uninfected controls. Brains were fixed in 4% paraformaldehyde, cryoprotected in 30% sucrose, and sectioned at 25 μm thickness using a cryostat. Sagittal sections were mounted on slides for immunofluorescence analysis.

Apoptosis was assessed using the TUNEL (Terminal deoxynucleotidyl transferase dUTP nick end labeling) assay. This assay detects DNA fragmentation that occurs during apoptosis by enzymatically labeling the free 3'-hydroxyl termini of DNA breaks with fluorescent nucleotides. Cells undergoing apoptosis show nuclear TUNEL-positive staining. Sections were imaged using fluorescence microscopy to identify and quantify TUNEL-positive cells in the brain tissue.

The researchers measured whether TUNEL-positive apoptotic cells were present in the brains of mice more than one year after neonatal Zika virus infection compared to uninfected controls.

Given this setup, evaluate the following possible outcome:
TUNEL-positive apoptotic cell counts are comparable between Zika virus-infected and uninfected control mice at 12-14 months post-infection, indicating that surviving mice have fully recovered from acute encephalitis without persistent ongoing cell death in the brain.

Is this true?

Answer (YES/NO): NO